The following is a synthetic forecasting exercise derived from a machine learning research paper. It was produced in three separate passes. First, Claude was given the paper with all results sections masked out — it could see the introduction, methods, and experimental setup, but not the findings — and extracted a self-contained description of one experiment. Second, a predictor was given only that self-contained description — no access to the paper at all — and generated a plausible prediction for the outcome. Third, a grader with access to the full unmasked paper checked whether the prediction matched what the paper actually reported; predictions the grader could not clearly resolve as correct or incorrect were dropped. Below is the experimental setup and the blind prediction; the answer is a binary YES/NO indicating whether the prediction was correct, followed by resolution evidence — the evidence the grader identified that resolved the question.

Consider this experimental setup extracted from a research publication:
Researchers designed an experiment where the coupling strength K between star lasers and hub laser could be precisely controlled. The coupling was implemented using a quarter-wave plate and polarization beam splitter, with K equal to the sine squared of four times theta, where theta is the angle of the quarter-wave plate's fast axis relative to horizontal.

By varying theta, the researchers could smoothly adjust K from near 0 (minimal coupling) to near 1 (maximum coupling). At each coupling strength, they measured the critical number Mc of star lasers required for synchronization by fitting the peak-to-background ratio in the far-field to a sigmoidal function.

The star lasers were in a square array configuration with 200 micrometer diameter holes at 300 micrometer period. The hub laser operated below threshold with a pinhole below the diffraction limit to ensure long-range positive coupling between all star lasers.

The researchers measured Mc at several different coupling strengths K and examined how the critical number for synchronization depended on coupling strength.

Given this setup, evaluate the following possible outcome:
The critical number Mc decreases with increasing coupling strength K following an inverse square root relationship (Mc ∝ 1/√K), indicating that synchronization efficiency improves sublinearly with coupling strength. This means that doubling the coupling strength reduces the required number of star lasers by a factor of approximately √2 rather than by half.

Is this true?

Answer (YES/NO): NO